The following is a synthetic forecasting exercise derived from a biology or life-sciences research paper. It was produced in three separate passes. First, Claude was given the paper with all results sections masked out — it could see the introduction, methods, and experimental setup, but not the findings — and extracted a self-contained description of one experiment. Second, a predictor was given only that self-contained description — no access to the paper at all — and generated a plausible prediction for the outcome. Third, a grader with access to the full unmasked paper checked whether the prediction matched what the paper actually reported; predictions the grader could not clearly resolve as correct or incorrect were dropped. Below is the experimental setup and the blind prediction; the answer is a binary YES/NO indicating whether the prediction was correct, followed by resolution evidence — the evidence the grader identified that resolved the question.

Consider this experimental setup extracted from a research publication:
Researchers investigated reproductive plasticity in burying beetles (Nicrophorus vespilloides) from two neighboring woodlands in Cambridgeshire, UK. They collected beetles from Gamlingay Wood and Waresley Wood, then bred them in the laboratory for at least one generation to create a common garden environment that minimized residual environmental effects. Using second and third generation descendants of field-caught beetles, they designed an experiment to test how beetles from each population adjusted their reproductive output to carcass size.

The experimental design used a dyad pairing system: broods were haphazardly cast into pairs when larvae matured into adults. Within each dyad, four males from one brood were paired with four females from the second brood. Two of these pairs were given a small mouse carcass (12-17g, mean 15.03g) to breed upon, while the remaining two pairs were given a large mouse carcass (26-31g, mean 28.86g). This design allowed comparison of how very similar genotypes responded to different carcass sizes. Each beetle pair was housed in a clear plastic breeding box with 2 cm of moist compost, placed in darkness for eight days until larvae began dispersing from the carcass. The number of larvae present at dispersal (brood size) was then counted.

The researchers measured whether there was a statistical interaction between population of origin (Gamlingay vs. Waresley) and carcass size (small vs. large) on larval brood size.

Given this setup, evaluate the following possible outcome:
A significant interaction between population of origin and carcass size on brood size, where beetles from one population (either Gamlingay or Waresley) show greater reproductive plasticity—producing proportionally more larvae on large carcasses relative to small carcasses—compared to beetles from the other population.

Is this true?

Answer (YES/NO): YES